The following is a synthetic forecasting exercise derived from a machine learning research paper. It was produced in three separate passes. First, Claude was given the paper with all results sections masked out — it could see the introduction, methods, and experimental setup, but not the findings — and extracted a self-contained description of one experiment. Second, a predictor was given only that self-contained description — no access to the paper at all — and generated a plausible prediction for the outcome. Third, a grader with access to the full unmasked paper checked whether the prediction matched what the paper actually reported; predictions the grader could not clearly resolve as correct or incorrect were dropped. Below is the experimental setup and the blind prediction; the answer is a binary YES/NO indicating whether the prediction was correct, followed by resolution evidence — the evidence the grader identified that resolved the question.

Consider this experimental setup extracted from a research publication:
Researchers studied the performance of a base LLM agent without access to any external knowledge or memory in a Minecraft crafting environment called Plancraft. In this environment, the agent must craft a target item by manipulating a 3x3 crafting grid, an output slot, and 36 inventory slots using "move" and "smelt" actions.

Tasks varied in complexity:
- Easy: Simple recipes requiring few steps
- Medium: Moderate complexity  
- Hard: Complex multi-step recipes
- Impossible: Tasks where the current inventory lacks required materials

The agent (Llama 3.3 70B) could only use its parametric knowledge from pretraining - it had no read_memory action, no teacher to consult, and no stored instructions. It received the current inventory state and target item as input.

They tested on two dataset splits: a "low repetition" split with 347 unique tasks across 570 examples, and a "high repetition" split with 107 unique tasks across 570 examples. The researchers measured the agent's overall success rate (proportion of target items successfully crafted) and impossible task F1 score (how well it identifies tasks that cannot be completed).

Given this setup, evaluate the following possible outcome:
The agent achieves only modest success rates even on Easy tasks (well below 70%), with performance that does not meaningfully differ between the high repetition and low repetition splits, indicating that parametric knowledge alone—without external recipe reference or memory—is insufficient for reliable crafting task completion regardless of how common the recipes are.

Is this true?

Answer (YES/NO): YES